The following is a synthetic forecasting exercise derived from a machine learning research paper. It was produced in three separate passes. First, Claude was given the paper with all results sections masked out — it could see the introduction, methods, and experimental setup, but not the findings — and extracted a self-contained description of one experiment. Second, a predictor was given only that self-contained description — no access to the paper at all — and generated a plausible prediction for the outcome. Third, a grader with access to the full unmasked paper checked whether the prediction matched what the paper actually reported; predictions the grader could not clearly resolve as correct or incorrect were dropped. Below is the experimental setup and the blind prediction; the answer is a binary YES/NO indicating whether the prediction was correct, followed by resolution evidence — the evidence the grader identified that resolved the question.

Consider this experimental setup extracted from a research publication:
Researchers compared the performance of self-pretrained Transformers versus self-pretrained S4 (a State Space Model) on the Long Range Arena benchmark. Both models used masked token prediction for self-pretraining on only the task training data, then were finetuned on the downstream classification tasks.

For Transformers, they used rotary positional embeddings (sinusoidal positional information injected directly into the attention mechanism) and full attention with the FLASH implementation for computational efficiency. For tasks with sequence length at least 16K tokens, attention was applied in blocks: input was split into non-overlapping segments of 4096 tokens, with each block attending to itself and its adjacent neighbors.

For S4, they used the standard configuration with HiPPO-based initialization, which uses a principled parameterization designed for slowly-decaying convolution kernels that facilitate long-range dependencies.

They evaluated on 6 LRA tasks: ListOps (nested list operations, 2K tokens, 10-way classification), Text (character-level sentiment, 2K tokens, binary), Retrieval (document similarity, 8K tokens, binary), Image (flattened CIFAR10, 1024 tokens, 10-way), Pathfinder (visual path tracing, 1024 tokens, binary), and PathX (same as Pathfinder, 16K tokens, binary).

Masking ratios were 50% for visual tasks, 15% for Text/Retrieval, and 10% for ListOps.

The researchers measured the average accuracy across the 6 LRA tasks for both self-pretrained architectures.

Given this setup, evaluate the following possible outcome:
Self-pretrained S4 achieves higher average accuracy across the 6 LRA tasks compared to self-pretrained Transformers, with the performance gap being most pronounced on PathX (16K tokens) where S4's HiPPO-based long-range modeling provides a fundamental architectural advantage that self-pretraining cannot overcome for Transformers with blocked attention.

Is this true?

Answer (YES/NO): NO